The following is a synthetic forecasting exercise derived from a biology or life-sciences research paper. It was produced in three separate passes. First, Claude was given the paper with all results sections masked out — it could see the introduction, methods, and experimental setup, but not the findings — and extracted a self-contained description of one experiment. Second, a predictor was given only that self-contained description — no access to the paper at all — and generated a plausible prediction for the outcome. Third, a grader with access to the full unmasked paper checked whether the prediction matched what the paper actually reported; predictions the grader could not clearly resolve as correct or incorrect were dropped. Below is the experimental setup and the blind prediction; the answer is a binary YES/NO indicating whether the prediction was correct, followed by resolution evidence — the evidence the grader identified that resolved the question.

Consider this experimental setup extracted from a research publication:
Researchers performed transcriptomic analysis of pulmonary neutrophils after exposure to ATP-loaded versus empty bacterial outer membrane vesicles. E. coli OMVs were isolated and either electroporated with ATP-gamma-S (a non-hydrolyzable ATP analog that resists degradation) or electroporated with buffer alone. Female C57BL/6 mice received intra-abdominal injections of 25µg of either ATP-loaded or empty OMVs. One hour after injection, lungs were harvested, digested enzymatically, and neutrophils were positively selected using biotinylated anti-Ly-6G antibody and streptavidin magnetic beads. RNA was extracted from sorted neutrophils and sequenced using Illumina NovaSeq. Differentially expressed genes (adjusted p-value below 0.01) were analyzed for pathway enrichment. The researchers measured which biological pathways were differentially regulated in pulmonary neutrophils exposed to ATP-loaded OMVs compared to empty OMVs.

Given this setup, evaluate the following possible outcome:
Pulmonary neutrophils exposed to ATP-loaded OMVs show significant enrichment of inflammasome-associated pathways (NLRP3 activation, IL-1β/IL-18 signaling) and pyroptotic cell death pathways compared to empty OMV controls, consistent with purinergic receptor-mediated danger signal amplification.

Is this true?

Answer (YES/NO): NO